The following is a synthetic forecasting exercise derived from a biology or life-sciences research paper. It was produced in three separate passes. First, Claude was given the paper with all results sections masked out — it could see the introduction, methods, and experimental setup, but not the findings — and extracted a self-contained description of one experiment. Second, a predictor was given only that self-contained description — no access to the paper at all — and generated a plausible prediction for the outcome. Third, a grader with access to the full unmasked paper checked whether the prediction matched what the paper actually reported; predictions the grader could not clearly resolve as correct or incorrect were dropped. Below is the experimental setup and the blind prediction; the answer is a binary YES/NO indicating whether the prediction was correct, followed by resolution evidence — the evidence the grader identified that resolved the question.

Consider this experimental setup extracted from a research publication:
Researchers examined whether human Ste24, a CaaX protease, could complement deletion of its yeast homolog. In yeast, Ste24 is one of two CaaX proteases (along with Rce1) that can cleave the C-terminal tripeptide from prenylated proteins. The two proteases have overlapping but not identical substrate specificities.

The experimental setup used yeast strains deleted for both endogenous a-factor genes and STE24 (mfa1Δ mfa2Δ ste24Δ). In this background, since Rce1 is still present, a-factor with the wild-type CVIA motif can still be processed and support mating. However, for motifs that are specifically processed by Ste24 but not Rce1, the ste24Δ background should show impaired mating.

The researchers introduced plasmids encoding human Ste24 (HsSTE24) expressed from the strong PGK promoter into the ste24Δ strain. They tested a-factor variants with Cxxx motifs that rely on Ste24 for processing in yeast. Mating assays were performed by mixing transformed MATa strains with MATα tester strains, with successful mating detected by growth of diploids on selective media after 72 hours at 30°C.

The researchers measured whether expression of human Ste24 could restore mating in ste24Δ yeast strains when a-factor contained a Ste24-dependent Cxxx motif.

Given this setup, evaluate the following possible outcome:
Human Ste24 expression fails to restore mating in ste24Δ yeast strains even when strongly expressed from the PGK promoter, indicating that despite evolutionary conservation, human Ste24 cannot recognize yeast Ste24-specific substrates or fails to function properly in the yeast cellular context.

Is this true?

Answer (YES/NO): NO